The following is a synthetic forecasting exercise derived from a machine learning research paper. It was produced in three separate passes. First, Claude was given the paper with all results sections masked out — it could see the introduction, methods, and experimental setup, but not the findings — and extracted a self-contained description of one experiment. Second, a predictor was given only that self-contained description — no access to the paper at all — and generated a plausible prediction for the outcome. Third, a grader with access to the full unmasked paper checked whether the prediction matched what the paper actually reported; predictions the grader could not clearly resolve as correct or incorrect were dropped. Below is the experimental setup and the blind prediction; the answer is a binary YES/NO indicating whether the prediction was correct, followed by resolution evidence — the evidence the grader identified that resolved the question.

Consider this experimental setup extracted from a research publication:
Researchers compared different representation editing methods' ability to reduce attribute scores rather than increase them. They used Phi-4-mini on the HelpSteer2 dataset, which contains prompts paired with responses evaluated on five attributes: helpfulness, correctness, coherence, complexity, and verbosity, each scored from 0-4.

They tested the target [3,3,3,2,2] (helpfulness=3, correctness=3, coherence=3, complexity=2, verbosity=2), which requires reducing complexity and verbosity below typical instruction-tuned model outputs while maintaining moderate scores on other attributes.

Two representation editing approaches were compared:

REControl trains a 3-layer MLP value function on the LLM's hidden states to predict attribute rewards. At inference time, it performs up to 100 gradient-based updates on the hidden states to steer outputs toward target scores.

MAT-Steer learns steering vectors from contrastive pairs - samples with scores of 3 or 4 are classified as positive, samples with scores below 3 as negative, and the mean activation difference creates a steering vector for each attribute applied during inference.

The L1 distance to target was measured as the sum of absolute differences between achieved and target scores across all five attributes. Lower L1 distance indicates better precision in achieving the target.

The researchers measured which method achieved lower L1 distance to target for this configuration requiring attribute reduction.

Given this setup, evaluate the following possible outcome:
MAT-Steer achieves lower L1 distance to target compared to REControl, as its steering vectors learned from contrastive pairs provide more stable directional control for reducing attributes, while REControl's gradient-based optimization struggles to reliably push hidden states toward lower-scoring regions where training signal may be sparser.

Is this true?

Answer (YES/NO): NO